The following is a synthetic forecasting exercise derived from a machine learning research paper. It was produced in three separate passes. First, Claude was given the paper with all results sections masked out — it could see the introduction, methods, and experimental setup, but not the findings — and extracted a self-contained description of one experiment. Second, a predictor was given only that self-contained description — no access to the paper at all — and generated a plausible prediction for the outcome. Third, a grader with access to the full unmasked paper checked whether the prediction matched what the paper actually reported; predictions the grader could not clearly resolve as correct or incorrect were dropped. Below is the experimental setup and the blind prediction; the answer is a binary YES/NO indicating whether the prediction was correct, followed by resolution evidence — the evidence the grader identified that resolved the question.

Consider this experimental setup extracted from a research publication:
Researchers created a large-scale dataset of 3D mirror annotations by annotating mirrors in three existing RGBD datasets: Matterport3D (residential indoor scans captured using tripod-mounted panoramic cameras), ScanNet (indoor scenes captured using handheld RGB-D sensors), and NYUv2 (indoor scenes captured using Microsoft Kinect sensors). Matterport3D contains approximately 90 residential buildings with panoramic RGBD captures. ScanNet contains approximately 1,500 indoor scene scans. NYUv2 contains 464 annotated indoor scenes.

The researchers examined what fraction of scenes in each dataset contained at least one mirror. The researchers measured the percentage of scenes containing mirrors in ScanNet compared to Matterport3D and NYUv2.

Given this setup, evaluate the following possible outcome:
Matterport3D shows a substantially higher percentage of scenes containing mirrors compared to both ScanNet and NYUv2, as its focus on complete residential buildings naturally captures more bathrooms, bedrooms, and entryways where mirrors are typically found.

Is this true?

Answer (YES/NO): YES